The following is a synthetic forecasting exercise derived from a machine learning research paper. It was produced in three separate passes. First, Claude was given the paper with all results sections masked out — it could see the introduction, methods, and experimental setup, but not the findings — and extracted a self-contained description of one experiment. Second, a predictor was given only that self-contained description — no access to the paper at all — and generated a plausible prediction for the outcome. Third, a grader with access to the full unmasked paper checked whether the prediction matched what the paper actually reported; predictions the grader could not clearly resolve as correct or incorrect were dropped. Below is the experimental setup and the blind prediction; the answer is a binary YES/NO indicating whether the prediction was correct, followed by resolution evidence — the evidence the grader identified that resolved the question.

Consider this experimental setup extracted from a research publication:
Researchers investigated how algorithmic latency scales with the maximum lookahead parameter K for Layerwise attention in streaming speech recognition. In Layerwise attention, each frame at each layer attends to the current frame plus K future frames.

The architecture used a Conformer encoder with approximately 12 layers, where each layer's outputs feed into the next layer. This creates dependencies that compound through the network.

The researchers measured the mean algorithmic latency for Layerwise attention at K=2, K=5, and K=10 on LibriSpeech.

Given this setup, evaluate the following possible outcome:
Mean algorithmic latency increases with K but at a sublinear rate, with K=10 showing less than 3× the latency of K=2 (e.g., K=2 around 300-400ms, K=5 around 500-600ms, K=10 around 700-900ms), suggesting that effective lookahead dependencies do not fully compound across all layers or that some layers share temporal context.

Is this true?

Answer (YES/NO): NO